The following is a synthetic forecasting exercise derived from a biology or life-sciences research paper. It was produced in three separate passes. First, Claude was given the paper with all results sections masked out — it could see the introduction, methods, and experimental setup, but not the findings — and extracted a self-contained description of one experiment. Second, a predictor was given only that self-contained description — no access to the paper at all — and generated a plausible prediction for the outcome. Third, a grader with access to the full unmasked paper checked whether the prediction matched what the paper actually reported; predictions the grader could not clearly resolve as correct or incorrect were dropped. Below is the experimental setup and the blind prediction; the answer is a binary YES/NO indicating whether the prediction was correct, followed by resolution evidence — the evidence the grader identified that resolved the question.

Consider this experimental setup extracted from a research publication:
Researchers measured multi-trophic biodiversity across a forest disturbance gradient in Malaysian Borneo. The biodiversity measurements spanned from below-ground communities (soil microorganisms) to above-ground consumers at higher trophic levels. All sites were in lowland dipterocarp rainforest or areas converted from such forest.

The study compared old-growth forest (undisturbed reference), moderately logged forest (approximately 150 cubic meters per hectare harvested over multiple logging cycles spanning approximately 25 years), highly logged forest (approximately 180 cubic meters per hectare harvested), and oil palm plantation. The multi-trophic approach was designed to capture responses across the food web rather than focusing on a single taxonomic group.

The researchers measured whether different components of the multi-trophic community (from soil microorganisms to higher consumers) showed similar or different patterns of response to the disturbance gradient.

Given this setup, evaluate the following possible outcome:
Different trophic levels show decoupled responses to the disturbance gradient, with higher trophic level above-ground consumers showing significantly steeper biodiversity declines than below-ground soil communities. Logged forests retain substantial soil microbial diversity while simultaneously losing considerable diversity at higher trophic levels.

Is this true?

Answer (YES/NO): NO